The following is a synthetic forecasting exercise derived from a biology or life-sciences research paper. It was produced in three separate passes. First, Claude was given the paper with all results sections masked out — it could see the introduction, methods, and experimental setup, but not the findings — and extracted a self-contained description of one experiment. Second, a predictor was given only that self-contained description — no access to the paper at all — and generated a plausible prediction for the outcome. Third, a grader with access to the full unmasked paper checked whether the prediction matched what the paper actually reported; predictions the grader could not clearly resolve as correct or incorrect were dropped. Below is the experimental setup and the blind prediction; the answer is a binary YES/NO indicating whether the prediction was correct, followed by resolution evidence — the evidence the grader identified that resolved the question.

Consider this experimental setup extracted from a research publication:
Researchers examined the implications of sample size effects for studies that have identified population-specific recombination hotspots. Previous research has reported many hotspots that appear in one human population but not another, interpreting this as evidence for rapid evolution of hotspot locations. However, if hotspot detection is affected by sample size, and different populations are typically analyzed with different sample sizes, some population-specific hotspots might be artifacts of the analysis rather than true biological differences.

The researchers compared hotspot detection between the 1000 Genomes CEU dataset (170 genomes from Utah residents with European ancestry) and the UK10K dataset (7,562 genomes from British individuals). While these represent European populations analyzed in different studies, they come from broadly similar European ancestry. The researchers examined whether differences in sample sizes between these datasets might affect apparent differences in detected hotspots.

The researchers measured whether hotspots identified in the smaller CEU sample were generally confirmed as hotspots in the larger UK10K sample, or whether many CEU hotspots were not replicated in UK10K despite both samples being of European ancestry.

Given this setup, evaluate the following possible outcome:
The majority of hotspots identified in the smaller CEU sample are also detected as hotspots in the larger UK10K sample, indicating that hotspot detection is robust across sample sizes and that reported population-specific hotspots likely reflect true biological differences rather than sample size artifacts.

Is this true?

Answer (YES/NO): NO